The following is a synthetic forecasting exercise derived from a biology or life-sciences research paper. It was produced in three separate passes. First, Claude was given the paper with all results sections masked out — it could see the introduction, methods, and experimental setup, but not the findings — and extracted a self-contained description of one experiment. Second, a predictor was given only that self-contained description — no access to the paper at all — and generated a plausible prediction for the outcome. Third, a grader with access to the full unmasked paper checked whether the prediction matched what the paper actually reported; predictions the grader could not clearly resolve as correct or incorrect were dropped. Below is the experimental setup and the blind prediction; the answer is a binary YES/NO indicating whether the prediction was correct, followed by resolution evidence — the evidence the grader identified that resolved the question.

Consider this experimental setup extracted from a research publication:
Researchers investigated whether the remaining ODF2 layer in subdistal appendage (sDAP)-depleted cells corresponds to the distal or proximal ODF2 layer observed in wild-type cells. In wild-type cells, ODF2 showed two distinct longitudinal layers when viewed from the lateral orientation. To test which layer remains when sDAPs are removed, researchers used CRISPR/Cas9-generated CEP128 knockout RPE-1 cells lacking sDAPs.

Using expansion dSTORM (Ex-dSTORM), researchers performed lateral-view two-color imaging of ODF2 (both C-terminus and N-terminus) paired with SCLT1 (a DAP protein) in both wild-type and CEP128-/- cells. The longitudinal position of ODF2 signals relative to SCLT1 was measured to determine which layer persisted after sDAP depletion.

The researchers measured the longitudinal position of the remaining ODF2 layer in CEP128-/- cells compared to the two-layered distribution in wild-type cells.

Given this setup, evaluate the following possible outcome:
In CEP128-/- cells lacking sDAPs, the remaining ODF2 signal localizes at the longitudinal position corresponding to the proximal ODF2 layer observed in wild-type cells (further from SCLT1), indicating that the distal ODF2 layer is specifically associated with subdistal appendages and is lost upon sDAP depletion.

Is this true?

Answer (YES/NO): NO